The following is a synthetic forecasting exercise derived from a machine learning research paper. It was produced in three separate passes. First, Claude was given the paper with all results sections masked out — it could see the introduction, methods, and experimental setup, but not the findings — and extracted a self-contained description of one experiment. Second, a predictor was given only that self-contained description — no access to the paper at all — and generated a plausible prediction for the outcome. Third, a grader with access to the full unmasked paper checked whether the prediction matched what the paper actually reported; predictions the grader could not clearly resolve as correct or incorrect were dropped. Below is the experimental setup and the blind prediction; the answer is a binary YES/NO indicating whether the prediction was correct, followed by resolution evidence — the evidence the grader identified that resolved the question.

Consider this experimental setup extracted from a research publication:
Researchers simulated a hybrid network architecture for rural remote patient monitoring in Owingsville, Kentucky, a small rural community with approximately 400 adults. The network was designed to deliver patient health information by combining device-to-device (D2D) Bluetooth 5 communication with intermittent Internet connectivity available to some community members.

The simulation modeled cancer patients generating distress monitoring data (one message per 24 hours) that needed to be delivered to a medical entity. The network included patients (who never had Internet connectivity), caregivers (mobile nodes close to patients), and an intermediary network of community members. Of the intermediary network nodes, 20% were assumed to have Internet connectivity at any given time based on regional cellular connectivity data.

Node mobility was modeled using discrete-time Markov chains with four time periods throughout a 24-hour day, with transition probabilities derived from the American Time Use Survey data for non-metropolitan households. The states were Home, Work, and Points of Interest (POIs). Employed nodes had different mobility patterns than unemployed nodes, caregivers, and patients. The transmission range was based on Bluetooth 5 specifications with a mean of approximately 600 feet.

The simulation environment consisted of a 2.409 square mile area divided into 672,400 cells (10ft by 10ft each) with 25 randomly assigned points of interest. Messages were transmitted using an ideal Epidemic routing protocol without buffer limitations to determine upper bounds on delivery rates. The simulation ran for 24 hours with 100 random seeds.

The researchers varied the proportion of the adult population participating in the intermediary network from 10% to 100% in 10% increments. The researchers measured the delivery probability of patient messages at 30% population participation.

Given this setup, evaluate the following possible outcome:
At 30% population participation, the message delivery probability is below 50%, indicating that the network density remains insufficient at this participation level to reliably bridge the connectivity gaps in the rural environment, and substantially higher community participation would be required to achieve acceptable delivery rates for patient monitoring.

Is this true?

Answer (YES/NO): NO